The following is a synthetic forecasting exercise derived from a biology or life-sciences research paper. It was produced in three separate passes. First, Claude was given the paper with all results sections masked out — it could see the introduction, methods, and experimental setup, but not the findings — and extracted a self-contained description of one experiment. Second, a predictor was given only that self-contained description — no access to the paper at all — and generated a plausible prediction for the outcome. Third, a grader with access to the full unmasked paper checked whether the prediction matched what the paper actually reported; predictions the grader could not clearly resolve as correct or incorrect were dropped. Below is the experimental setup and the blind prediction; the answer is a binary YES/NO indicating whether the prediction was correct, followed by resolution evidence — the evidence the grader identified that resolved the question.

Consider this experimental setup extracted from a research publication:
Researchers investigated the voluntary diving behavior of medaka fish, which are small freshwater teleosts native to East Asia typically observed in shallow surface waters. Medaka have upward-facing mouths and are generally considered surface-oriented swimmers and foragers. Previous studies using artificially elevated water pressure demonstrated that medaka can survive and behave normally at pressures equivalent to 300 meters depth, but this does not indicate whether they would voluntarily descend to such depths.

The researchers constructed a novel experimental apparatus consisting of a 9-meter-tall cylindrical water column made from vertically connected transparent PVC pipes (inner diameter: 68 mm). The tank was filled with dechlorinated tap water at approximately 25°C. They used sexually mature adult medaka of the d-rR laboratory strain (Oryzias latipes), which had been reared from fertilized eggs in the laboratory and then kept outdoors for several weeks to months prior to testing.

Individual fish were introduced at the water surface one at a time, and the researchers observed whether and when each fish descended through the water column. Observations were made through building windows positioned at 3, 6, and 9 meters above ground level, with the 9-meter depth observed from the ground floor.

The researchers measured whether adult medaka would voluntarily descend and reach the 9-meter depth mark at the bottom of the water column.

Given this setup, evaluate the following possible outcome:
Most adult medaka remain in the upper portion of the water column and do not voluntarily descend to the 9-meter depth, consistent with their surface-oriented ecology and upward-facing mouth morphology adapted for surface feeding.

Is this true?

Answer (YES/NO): NO